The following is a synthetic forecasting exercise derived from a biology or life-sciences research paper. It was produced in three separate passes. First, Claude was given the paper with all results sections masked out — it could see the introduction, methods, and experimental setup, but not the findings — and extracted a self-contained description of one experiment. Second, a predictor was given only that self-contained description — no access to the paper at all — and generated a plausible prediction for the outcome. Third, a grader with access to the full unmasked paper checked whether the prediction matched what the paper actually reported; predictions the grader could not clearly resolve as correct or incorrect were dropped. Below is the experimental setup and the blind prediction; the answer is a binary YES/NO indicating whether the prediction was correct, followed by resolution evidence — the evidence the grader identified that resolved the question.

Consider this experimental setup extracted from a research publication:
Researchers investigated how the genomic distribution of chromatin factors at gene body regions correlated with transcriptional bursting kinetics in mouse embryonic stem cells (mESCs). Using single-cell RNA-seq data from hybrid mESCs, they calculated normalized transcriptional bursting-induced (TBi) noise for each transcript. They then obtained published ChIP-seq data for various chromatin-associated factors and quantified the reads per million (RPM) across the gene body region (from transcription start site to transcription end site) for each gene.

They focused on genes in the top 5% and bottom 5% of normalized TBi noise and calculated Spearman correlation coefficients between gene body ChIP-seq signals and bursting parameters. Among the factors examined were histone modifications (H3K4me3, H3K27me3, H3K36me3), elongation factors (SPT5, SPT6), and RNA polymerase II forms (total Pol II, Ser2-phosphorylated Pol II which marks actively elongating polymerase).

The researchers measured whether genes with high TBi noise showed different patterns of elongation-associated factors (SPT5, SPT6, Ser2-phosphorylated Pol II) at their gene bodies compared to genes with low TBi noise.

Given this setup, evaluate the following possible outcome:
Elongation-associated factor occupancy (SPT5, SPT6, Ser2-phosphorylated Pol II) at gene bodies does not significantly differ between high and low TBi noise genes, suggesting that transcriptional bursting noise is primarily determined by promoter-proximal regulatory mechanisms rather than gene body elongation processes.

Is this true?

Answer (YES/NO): NO